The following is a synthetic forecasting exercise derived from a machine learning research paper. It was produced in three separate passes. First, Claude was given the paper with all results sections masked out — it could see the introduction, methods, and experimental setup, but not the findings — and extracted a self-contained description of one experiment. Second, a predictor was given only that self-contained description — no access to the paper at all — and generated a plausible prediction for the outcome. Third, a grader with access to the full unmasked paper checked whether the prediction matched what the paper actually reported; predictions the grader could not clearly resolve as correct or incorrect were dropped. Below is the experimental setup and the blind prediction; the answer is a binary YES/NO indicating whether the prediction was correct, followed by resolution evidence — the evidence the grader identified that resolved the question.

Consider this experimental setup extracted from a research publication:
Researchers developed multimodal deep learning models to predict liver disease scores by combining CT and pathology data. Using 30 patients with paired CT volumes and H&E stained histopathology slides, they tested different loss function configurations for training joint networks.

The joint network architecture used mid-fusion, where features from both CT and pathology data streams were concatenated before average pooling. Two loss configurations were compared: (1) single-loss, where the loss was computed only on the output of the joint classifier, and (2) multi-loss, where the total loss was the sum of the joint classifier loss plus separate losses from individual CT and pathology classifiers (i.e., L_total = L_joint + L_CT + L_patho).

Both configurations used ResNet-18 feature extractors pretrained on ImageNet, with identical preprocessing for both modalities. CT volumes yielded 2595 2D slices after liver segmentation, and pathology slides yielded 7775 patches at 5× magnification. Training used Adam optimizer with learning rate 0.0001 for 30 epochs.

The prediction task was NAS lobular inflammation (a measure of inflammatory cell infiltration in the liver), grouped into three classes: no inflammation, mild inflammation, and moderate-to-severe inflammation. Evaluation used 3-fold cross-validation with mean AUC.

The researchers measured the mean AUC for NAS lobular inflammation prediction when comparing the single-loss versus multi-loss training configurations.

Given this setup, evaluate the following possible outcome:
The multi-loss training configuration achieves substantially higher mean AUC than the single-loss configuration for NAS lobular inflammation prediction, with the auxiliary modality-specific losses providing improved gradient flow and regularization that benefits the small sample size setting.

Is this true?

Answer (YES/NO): NO